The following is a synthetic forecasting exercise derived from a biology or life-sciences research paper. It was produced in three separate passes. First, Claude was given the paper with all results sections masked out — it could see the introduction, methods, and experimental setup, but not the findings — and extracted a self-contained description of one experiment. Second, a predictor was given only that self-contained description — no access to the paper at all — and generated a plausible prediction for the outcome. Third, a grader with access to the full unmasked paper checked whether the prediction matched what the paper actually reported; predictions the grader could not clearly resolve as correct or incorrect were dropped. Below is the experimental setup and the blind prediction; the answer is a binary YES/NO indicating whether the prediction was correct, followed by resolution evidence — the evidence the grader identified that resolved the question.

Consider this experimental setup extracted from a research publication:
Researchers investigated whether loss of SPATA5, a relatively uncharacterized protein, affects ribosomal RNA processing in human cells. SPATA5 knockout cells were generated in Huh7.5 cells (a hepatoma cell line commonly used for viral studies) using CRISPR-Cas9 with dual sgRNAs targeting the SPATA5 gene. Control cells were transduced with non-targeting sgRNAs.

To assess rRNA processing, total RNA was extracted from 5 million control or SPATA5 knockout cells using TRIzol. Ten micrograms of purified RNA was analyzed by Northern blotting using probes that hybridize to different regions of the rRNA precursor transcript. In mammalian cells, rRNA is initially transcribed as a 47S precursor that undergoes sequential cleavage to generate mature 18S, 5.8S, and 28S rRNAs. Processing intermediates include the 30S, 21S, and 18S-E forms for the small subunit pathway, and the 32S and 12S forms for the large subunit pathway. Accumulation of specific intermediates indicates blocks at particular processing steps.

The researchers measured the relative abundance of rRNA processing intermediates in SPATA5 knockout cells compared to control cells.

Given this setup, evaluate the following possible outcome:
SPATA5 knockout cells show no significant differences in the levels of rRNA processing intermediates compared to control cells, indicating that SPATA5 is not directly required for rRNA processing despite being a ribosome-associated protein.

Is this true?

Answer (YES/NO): NO